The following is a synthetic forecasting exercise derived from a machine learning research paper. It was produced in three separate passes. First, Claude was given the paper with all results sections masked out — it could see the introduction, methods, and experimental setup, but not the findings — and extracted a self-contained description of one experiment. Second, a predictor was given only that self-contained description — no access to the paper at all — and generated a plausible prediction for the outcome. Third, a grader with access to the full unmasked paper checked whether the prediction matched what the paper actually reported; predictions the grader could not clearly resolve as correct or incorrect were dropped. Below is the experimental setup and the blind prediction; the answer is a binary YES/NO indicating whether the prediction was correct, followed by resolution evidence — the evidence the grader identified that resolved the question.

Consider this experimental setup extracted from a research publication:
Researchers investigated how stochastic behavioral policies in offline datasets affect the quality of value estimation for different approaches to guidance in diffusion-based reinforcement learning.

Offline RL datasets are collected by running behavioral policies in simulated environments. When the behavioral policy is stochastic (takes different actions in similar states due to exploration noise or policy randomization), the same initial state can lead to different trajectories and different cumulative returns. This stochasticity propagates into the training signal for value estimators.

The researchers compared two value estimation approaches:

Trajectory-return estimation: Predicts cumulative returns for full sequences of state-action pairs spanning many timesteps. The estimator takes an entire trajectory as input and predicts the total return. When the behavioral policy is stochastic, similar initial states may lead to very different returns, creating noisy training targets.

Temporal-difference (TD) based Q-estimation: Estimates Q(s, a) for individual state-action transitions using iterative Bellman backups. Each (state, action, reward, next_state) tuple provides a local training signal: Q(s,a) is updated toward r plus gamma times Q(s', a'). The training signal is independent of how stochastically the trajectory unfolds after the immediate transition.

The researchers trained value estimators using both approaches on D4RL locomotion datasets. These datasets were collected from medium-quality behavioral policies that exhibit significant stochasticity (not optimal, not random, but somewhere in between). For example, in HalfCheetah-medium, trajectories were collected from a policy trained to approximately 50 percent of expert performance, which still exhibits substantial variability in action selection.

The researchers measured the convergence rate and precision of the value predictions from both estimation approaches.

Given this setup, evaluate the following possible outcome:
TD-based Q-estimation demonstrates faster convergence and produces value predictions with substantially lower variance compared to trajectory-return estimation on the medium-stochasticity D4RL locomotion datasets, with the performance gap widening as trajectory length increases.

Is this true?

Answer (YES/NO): YES